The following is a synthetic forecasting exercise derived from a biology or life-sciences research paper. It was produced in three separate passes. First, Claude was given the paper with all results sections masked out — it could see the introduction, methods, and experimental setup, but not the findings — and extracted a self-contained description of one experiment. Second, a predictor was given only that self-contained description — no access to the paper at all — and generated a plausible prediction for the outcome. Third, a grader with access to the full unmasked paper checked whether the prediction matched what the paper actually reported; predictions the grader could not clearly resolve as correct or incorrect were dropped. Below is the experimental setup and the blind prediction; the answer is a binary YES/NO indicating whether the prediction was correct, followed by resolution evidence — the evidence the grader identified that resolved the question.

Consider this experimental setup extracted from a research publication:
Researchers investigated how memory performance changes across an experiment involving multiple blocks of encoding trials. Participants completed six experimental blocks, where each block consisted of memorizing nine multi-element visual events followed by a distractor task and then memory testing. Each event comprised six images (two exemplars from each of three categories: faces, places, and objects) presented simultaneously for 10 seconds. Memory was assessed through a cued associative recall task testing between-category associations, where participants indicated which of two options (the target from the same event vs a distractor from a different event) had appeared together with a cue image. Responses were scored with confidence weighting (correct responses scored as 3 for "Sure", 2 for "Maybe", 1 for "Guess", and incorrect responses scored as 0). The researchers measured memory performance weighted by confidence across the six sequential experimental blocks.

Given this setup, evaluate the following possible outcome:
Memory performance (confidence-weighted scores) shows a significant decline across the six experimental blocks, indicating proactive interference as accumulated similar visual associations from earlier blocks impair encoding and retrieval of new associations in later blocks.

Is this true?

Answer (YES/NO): NO